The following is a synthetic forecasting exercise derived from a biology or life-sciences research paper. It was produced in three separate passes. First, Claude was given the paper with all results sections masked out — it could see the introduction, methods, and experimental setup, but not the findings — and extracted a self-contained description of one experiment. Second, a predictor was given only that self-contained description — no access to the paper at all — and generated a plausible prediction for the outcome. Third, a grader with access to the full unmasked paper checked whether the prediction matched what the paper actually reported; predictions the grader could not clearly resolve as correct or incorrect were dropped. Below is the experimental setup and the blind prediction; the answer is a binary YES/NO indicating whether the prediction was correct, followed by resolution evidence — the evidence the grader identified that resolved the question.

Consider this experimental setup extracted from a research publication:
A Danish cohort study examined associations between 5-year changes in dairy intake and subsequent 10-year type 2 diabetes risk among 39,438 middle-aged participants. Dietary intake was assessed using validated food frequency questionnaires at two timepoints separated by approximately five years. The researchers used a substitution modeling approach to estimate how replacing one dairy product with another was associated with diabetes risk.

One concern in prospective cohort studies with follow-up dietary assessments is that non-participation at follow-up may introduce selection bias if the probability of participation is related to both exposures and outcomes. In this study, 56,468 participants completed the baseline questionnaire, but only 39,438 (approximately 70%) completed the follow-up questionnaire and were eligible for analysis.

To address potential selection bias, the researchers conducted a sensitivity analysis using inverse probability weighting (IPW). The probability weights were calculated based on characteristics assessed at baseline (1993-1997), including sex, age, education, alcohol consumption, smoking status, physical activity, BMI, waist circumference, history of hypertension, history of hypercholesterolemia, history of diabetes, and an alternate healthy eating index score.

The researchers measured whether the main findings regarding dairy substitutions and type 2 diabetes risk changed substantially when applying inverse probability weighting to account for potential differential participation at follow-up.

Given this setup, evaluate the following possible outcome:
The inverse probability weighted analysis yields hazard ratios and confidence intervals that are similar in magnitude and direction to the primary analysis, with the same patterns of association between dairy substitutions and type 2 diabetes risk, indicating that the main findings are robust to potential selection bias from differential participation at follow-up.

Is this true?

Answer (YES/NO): YES